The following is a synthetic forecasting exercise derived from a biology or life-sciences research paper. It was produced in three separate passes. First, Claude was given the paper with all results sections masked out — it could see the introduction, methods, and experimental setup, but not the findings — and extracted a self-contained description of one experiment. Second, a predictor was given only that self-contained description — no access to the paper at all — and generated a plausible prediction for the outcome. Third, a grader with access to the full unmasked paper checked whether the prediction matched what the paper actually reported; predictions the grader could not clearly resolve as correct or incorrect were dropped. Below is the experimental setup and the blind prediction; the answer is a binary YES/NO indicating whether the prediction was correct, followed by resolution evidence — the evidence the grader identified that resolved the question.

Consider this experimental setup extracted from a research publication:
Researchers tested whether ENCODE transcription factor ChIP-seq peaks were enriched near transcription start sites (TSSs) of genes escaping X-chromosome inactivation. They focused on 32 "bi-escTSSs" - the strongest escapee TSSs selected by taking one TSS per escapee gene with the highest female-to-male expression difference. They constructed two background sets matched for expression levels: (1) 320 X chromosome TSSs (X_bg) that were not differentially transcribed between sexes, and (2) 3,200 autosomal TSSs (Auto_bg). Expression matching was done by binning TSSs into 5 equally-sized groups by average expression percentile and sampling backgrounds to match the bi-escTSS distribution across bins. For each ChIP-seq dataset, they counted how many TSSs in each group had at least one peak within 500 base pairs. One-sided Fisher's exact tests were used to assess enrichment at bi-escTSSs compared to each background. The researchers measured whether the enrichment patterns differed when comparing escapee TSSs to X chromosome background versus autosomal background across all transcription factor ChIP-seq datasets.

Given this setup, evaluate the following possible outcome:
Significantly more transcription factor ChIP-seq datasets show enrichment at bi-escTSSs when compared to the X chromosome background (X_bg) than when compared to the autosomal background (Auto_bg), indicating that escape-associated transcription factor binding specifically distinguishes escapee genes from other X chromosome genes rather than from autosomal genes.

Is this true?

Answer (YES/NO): YES